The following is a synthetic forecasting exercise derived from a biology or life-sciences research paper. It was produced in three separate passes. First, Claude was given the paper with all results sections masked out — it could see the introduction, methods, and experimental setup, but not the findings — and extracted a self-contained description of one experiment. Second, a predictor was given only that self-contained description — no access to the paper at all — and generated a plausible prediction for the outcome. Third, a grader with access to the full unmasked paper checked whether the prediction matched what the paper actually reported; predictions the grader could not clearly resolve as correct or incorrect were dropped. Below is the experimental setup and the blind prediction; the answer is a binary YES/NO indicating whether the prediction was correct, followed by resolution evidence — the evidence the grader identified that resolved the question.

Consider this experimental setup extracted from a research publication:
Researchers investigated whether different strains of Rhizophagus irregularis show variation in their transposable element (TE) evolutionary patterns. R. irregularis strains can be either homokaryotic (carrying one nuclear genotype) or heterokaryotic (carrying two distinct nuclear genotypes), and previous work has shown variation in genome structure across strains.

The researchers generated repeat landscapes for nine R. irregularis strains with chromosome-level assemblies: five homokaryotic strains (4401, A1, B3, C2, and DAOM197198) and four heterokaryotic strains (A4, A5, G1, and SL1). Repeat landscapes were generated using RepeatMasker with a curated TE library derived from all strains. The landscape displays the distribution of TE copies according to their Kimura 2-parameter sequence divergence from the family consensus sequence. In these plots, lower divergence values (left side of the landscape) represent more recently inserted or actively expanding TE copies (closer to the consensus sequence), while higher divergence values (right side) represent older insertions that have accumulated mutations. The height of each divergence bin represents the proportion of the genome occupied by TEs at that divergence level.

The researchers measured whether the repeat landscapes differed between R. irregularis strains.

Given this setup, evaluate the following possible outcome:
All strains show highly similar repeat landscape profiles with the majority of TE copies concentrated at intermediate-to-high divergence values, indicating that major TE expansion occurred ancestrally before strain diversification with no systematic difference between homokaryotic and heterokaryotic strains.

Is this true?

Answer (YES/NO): NO